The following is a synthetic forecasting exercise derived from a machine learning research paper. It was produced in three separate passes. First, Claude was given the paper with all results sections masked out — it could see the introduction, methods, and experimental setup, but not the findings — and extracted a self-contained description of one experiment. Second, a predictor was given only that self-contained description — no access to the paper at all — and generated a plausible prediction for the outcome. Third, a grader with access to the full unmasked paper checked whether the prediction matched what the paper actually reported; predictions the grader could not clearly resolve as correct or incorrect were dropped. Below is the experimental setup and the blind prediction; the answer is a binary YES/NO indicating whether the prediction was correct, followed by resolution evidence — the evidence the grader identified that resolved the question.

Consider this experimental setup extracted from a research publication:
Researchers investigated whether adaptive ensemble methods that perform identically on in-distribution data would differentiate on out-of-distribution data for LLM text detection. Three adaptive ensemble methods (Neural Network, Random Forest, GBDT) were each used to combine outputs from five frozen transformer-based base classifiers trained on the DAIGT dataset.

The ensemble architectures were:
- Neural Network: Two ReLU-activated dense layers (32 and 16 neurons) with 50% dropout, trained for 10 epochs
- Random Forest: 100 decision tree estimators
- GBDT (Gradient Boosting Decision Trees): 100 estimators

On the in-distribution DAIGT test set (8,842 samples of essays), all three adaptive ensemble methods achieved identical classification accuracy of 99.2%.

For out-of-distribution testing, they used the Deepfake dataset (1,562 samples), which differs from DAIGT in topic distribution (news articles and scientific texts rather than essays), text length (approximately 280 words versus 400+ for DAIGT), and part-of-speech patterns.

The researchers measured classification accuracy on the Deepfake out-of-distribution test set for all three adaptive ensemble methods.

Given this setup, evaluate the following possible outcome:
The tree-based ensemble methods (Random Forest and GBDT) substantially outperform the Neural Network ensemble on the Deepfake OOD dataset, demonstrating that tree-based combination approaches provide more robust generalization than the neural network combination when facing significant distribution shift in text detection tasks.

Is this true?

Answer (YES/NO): NO